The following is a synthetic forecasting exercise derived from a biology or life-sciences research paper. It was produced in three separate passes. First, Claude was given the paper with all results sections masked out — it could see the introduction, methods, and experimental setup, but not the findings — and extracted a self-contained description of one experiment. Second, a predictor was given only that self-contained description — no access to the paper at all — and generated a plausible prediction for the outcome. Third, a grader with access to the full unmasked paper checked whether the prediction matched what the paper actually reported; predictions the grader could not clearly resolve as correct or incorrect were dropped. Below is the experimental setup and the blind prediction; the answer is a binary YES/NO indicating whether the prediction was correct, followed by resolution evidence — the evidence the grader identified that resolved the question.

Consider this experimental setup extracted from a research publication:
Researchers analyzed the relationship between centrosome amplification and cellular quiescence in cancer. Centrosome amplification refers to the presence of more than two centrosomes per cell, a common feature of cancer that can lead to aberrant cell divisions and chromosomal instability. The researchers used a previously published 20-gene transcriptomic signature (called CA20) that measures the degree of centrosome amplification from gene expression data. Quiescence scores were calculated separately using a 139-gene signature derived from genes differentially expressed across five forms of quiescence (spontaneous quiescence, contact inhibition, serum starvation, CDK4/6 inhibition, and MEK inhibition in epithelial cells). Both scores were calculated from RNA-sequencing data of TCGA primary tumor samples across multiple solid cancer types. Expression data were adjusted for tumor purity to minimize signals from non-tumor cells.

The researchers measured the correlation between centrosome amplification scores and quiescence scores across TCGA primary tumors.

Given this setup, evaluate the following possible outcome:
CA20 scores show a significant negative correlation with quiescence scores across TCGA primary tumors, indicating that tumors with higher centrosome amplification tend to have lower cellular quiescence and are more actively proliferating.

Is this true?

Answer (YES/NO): YES